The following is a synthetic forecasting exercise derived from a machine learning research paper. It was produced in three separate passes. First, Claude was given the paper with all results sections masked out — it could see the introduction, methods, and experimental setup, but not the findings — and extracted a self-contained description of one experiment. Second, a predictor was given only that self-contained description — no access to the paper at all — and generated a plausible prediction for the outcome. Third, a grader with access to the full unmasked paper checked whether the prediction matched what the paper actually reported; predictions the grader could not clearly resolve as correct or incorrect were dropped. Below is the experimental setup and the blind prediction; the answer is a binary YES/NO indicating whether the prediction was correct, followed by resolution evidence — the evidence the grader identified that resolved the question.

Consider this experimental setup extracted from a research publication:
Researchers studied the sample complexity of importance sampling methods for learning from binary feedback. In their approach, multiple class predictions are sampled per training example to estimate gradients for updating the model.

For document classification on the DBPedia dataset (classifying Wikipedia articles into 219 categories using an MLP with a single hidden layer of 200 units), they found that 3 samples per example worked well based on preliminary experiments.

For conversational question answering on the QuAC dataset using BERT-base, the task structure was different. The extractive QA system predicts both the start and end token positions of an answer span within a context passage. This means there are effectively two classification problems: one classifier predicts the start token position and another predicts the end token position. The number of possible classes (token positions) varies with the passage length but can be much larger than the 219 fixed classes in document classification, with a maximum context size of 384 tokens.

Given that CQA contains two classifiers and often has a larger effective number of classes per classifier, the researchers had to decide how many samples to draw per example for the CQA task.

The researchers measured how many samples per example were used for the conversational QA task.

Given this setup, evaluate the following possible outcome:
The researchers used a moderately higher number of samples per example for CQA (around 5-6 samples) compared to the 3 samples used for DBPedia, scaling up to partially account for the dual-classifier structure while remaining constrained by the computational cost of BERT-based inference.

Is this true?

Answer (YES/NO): NO